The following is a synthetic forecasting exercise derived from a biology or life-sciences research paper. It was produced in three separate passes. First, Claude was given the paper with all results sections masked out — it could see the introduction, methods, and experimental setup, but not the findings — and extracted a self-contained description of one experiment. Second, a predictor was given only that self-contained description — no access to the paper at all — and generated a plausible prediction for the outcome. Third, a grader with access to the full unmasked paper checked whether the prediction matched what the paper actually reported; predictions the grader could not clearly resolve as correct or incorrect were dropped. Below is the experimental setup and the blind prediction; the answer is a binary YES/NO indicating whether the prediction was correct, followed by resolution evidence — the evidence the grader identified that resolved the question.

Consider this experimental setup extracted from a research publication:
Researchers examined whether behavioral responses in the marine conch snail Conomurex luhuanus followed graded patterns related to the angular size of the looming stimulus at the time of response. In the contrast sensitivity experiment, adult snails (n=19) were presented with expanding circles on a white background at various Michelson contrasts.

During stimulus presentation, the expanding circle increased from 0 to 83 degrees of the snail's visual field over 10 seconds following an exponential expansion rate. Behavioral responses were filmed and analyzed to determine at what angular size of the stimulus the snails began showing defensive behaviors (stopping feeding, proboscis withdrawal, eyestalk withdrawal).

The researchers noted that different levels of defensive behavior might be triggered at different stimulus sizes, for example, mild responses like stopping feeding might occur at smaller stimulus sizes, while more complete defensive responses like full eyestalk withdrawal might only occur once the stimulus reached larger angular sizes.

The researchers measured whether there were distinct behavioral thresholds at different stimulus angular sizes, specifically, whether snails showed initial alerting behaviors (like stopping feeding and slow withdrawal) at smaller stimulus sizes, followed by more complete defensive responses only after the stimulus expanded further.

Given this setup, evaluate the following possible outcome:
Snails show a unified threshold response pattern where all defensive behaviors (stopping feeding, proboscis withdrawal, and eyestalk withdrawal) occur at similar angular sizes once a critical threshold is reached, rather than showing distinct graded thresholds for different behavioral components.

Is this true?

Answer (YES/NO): NO